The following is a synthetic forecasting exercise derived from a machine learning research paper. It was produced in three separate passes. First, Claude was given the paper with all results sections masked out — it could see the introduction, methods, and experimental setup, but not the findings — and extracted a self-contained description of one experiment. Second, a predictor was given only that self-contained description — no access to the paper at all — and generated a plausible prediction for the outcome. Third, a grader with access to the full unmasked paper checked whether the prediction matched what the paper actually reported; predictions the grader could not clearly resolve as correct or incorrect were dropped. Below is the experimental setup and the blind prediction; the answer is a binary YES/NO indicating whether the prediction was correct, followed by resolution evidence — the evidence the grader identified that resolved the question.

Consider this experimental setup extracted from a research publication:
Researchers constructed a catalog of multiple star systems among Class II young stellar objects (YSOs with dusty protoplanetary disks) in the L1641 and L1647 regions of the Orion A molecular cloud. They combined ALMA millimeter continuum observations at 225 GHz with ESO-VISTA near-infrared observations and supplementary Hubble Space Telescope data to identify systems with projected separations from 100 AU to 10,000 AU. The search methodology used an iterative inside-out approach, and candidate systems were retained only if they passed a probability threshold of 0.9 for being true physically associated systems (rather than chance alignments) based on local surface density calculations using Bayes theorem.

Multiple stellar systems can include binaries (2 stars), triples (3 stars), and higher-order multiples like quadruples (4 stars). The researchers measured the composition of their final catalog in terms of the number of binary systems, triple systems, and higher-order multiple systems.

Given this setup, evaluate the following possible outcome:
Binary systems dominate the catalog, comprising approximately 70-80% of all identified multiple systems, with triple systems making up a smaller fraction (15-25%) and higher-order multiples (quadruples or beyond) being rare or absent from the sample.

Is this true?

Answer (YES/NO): NO